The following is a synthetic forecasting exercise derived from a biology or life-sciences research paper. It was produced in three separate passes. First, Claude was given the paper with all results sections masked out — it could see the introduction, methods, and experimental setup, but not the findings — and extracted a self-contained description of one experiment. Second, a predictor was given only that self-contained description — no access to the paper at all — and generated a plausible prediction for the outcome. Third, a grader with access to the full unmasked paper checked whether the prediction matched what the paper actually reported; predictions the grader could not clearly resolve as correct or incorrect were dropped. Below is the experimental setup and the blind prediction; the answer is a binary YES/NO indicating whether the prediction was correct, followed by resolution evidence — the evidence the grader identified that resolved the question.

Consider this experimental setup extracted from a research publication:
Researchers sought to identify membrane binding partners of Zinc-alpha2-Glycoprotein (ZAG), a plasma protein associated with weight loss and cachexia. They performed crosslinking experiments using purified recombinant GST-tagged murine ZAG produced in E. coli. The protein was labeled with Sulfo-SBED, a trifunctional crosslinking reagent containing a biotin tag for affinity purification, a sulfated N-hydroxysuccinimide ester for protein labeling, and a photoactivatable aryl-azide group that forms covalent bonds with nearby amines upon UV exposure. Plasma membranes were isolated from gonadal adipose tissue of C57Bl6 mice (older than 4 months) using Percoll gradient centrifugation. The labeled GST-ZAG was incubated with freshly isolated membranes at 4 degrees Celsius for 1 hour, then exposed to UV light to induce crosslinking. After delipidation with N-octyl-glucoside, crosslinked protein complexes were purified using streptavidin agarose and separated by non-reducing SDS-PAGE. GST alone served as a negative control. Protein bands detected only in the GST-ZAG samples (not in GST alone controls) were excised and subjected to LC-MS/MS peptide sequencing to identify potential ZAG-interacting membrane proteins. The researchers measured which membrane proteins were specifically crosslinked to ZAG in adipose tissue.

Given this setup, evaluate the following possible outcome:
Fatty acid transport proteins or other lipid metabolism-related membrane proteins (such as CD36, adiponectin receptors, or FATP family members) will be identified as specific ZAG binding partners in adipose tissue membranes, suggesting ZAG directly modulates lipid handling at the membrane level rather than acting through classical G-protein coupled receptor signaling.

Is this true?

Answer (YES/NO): NO